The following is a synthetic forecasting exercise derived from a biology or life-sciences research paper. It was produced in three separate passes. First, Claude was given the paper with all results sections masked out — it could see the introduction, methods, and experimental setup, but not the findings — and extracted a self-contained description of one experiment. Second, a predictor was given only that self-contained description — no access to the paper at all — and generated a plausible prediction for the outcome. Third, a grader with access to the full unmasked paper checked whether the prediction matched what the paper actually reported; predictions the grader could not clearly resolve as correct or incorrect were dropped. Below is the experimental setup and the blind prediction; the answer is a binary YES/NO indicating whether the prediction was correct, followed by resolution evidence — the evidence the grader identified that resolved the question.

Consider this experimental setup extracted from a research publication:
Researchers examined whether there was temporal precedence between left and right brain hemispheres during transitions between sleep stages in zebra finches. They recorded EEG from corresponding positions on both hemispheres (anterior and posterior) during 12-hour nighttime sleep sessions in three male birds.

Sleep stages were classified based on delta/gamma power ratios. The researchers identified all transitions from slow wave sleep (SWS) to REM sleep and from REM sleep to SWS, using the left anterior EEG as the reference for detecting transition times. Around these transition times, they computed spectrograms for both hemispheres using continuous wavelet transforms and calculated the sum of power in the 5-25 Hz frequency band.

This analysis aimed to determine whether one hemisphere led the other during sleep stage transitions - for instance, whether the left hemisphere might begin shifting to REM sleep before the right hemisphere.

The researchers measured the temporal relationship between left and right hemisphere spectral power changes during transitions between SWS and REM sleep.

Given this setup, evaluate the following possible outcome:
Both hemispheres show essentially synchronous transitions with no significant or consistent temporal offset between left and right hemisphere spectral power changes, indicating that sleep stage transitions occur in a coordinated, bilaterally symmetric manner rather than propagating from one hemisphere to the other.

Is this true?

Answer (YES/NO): YES